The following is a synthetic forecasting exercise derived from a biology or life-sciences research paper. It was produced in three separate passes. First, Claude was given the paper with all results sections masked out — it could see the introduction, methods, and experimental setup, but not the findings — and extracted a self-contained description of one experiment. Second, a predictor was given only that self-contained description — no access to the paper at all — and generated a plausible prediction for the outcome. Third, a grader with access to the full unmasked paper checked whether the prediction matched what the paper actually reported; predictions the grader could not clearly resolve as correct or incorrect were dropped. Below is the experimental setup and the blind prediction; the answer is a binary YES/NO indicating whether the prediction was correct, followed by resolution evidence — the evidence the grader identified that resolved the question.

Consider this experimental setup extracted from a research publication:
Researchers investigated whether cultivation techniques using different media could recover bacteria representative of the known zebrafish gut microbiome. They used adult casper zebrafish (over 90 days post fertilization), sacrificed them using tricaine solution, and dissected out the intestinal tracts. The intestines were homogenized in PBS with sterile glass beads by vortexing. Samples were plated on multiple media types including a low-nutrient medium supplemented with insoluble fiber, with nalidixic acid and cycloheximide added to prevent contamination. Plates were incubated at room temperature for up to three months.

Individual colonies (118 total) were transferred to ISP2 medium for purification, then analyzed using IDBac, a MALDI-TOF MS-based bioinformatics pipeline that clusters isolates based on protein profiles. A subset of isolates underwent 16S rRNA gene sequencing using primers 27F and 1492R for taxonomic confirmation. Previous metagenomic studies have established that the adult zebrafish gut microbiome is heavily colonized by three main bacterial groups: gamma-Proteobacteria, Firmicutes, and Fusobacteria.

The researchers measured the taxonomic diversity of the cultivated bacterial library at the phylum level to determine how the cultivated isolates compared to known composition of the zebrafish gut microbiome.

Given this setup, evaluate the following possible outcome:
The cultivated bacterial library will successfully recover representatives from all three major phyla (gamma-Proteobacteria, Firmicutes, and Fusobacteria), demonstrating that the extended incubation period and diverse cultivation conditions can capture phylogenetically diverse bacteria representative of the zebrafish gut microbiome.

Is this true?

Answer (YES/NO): NO